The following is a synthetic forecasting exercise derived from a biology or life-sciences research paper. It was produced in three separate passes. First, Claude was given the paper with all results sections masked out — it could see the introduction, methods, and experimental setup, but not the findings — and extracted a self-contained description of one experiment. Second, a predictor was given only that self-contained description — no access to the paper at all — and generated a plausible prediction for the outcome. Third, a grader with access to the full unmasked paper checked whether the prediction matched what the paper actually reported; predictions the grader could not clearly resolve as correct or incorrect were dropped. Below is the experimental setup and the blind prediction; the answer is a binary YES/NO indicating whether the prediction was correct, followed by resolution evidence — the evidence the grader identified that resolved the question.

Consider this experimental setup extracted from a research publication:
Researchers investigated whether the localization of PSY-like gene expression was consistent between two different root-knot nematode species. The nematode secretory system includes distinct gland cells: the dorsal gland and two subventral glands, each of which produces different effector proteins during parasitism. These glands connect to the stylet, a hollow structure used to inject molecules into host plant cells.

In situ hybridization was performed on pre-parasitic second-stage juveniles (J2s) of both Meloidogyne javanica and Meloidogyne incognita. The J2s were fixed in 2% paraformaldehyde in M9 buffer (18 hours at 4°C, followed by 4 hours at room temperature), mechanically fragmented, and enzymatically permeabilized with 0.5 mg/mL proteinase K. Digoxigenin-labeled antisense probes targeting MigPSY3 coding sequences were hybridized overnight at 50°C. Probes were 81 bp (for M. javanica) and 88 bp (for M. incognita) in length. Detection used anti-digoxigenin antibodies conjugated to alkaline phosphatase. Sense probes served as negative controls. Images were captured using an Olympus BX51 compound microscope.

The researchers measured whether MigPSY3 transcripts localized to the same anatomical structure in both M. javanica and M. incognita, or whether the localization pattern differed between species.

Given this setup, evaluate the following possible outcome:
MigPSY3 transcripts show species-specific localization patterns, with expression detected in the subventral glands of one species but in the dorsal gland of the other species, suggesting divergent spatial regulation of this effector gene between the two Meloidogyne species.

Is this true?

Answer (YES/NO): NO